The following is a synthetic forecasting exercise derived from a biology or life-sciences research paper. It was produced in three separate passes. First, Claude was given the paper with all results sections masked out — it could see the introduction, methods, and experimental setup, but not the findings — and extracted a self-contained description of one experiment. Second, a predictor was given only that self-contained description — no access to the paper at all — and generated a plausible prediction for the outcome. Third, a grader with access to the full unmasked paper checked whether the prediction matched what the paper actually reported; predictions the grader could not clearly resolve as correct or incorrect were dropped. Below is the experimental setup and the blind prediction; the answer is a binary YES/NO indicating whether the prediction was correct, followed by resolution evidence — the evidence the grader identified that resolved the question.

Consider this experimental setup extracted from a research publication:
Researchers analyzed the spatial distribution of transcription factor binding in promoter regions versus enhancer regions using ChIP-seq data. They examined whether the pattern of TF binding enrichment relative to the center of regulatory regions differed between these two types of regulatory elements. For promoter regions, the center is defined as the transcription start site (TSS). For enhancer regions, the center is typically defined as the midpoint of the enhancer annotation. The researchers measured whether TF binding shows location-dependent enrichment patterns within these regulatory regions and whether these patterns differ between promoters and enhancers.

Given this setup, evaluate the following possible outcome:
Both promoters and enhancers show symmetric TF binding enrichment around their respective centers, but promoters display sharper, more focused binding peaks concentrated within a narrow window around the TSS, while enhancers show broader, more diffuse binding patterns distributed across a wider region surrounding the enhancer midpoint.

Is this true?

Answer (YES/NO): NO